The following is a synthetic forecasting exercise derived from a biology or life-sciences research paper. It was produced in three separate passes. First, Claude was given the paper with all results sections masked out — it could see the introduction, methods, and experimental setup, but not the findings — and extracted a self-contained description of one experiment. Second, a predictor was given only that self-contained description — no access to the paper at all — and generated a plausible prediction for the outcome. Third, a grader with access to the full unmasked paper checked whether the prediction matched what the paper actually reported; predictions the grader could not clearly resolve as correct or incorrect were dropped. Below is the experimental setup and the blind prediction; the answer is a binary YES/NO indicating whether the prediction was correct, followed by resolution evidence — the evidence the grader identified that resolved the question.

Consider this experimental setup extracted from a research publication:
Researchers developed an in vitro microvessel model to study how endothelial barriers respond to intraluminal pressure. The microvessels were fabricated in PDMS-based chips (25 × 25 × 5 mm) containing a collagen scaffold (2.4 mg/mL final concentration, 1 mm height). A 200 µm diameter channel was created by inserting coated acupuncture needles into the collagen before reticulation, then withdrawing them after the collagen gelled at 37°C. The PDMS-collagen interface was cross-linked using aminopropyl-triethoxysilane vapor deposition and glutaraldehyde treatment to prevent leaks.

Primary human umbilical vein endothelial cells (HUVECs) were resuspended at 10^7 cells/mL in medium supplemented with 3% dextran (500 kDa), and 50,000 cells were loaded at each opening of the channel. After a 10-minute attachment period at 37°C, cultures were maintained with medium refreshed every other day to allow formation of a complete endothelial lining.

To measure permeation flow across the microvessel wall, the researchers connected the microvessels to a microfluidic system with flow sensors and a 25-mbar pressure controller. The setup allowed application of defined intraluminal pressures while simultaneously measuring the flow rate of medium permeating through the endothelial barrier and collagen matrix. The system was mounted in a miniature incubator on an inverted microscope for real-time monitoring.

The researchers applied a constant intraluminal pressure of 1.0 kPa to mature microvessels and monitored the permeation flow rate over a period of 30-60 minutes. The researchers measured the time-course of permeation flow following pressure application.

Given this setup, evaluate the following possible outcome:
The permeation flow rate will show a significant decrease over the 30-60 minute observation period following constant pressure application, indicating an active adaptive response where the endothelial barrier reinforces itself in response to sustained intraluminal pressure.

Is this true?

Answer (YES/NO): YES